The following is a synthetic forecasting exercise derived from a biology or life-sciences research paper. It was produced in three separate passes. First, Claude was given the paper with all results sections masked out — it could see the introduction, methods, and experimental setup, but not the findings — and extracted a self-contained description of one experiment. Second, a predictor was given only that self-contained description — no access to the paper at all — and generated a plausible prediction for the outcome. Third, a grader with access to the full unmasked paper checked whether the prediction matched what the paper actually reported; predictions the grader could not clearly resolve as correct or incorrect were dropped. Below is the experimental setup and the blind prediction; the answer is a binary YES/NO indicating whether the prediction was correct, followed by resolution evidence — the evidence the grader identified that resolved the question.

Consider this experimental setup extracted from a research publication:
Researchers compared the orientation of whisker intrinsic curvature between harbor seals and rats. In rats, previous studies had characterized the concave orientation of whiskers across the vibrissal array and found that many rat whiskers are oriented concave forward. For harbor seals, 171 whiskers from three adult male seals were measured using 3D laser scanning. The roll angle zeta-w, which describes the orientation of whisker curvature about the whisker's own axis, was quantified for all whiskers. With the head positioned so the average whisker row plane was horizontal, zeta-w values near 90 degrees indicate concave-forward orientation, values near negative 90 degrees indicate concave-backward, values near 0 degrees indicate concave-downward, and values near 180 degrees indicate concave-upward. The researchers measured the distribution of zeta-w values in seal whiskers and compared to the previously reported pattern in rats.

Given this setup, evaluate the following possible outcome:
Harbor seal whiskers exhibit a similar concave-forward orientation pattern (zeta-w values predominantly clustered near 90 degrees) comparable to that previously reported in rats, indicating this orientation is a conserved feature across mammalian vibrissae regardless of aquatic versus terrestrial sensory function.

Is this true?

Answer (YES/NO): NO